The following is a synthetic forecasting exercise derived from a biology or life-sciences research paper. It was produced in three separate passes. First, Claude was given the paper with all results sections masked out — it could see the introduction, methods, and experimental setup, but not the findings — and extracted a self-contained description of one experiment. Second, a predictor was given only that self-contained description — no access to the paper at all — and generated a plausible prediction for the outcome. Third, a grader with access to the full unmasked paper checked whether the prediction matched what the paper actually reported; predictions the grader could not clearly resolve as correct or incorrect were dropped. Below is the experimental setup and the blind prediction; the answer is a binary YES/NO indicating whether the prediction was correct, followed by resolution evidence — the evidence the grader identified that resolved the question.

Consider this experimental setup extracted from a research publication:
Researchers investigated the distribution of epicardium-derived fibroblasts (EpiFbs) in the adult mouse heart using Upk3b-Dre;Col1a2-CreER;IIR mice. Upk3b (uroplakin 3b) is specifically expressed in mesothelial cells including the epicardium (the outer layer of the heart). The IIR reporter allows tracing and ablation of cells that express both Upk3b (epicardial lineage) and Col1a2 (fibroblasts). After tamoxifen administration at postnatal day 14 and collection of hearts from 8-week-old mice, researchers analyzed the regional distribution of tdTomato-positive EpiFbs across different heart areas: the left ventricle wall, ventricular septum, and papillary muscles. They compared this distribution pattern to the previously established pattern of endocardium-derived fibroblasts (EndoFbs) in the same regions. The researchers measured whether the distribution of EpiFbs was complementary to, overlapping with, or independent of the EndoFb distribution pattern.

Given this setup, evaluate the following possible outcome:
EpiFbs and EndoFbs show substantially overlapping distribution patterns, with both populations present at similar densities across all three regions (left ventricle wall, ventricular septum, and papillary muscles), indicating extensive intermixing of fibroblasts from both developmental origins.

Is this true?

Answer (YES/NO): NO